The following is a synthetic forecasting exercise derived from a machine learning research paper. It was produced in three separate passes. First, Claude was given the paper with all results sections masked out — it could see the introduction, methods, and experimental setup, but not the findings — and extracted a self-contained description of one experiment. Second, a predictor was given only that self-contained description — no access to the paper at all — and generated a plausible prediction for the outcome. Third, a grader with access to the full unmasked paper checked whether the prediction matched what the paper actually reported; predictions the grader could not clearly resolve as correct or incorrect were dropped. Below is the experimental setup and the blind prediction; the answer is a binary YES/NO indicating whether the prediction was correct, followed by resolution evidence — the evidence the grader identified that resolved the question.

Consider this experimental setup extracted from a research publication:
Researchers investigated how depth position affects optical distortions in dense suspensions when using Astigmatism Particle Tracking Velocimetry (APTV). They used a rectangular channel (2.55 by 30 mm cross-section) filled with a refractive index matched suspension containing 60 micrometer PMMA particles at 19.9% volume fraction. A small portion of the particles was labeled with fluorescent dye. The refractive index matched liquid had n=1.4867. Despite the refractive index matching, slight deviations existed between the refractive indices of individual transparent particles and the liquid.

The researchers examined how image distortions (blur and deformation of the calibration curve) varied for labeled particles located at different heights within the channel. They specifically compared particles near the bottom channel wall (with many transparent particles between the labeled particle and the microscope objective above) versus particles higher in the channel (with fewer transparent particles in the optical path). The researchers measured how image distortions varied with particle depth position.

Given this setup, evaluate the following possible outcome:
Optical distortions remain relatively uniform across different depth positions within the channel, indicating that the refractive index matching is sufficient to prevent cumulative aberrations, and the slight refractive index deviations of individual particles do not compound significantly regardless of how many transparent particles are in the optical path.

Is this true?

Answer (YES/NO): NO